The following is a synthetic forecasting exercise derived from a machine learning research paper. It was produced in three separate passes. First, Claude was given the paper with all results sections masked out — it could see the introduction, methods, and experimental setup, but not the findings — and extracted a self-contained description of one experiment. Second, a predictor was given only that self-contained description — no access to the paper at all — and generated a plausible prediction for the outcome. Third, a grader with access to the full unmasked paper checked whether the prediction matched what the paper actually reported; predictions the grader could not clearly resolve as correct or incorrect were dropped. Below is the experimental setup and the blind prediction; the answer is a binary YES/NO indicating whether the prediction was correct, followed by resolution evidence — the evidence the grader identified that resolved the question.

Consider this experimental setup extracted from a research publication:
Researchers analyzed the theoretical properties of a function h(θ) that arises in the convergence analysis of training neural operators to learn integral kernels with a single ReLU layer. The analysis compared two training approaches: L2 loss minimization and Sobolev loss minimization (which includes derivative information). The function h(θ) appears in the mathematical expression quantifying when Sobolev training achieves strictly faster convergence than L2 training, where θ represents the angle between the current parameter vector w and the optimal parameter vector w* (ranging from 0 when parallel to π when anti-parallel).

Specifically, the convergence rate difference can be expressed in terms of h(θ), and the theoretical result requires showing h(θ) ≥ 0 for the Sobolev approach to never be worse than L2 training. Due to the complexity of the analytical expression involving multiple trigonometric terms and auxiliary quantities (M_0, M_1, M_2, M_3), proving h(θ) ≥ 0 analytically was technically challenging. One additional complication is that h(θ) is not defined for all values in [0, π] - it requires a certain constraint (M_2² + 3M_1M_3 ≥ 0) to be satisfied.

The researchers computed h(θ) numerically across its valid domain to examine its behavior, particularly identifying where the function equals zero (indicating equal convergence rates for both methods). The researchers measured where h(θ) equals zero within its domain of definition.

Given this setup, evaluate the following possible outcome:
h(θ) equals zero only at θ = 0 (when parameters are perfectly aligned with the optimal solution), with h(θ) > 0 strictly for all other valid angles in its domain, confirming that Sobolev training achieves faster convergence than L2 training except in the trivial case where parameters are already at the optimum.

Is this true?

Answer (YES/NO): YES